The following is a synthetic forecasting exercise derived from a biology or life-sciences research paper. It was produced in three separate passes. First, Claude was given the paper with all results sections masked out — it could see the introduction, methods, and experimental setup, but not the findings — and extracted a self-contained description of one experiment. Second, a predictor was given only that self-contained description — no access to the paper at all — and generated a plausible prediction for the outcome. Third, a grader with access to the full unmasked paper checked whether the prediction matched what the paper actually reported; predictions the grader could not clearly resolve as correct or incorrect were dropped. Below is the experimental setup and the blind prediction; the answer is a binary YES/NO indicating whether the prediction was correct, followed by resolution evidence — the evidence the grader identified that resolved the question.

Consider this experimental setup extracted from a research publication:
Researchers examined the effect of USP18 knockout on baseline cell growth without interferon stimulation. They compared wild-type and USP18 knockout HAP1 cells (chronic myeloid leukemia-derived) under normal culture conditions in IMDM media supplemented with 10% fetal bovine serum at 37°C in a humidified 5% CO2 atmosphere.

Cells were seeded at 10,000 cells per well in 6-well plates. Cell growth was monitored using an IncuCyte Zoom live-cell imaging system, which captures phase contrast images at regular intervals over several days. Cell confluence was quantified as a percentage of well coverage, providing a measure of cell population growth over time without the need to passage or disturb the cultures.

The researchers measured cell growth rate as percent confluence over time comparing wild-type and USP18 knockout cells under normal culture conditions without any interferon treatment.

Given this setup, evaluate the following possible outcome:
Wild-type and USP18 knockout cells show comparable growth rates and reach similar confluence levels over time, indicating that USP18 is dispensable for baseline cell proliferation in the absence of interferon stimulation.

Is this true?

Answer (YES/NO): YES